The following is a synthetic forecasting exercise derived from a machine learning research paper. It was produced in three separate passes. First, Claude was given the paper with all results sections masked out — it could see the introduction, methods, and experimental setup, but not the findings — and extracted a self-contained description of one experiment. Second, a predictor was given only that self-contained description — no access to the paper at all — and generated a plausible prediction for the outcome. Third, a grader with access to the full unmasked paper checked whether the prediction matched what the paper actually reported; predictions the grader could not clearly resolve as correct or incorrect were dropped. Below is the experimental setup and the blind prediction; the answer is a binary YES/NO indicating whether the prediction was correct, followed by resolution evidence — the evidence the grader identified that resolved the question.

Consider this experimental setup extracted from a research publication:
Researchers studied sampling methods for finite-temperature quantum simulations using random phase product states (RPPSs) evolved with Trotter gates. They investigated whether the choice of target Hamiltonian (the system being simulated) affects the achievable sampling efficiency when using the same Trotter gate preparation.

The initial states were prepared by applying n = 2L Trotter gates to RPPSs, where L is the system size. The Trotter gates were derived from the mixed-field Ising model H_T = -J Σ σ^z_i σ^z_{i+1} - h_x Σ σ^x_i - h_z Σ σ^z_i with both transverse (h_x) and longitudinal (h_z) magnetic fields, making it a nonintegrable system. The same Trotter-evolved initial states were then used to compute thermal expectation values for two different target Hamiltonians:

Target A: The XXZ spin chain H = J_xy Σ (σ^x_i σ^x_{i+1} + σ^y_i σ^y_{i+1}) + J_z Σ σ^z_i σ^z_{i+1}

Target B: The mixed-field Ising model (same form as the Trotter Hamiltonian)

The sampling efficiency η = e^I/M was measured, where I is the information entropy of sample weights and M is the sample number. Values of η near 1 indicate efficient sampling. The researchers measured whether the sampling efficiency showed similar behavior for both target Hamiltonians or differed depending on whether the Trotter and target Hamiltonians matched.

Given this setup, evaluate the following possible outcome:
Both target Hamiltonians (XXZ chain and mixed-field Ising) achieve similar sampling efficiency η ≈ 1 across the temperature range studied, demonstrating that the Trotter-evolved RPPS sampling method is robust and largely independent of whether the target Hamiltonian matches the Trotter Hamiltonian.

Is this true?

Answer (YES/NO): YES